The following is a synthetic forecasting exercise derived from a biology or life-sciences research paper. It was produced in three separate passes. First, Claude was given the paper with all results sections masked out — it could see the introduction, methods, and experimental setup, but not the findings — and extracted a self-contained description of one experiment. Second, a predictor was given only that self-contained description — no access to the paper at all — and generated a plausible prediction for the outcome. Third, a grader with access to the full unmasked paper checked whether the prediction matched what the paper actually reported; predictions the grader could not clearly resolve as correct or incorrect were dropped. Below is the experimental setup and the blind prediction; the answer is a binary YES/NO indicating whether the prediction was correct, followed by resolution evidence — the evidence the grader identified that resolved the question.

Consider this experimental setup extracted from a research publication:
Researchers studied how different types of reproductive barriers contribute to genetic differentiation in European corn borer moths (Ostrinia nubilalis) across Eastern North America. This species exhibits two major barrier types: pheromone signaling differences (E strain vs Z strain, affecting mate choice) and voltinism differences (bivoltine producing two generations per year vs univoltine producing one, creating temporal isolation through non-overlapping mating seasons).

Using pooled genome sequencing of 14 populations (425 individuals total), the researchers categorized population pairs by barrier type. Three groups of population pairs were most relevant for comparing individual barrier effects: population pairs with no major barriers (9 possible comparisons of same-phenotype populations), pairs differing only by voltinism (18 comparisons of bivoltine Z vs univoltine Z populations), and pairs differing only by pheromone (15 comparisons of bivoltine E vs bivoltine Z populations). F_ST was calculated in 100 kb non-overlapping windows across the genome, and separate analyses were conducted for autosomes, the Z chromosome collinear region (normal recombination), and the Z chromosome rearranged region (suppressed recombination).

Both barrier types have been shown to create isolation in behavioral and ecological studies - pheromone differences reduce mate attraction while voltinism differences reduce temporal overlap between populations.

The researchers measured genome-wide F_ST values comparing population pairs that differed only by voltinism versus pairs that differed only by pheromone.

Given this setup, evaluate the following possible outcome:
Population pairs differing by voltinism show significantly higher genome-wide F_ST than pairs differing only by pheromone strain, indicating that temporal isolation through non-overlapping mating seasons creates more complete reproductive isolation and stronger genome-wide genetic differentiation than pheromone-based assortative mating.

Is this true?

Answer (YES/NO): NO